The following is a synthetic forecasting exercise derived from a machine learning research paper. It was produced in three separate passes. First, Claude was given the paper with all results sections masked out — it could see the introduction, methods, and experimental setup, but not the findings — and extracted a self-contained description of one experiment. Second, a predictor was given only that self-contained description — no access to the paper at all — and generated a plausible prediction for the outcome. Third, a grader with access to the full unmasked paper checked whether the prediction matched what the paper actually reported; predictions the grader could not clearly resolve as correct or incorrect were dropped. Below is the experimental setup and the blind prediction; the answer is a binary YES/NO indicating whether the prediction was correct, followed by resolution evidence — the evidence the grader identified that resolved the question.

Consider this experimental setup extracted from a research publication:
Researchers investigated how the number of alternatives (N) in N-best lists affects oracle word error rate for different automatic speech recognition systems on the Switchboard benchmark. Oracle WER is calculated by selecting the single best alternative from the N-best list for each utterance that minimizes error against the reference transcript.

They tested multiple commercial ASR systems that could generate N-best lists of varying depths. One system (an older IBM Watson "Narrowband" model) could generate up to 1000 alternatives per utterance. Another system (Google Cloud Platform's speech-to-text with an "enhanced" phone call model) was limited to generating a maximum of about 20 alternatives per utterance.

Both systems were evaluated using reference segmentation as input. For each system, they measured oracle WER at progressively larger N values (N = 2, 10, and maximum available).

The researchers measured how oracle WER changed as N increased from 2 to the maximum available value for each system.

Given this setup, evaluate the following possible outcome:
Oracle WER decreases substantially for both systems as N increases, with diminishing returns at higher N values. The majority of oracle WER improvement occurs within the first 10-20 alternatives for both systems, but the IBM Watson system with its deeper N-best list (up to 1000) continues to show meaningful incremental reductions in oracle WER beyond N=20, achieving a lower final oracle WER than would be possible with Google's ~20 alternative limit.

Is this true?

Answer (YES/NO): NO